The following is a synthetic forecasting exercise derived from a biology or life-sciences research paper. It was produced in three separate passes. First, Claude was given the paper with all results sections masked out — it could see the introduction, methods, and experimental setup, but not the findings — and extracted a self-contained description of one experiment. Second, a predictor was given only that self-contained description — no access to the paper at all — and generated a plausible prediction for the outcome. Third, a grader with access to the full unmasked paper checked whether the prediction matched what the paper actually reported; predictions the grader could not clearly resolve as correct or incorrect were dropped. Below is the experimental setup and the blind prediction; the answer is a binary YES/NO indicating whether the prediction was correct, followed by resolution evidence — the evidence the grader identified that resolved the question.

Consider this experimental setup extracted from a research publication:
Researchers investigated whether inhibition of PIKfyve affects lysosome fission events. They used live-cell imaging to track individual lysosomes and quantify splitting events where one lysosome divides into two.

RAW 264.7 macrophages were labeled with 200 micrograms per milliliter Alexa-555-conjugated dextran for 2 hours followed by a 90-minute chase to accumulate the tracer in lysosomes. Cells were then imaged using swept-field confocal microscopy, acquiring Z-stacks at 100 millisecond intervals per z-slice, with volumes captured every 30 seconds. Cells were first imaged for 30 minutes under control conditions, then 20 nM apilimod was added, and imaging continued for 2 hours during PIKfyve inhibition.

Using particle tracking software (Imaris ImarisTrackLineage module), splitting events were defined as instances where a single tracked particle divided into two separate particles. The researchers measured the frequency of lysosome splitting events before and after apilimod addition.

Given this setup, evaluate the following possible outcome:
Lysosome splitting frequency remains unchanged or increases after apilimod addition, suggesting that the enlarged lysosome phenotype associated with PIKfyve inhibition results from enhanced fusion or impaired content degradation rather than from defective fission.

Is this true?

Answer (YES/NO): NO